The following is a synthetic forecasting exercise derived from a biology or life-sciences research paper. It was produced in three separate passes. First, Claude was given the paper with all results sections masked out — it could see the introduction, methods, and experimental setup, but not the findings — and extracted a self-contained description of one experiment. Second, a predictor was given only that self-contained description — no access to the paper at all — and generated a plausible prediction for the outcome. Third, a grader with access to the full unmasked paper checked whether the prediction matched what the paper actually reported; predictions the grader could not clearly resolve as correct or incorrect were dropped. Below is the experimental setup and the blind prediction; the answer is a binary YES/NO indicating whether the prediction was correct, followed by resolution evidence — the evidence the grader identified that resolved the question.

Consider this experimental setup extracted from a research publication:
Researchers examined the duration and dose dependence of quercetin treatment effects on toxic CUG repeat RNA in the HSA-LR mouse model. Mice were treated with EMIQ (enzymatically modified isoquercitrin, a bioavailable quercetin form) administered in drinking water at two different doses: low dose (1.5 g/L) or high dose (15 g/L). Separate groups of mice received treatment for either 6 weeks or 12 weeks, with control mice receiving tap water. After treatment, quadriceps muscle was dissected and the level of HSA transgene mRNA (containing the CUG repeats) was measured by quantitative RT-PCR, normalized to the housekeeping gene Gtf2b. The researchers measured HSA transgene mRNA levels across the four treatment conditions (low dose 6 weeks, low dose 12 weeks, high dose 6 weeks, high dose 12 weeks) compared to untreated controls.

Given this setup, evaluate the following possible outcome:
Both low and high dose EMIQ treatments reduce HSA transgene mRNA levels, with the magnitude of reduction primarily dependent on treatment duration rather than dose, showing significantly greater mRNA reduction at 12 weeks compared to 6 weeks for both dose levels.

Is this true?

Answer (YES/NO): NO